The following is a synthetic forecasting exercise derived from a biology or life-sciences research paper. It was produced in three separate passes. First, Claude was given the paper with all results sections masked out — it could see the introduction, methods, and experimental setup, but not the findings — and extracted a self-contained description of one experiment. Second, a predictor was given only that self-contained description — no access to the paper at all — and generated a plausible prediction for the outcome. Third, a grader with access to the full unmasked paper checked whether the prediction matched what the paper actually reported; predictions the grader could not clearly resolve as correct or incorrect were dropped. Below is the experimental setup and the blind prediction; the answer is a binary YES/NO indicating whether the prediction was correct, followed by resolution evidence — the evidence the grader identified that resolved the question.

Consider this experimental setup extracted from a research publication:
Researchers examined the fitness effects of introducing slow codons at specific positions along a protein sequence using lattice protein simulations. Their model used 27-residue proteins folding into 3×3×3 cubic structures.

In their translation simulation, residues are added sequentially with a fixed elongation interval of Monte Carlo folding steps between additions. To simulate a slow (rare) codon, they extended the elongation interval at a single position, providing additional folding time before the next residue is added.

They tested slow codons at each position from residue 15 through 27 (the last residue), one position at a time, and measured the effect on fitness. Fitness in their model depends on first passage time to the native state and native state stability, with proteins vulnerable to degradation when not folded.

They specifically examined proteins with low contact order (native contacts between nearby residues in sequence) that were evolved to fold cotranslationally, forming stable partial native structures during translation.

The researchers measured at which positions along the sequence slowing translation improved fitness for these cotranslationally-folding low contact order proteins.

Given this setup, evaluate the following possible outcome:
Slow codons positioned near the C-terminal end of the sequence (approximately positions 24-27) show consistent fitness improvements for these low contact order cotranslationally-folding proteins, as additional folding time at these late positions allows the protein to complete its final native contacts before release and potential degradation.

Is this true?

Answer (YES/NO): NO